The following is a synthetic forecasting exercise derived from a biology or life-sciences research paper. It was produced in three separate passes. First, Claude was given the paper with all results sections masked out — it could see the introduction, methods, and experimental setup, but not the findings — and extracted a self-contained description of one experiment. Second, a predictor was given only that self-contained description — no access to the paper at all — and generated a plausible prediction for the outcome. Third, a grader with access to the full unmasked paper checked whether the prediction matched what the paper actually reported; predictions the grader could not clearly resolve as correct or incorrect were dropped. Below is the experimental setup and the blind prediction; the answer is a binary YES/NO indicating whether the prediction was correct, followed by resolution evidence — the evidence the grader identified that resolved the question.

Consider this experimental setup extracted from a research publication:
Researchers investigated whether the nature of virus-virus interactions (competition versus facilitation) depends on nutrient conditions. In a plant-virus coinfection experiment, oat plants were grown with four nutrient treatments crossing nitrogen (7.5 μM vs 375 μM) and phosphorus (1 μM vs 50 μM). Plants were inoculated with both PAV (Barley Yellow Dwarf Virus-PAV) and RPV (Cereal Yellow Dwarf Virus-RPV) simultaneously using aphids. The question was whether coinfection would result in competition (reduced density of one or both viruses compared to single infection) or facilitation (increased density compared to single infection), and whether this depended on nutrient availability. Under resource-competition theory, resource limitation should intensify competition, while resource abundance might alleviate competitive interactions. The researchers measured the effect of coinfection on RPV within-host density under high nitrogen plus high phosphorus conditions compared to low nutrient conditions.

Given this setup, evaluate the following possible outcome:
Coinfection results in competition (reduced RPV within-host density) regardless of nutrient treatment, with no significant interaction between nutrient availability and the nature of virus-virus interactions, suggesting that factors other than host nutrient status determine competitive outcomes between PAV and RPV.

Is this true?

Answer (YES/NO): NO